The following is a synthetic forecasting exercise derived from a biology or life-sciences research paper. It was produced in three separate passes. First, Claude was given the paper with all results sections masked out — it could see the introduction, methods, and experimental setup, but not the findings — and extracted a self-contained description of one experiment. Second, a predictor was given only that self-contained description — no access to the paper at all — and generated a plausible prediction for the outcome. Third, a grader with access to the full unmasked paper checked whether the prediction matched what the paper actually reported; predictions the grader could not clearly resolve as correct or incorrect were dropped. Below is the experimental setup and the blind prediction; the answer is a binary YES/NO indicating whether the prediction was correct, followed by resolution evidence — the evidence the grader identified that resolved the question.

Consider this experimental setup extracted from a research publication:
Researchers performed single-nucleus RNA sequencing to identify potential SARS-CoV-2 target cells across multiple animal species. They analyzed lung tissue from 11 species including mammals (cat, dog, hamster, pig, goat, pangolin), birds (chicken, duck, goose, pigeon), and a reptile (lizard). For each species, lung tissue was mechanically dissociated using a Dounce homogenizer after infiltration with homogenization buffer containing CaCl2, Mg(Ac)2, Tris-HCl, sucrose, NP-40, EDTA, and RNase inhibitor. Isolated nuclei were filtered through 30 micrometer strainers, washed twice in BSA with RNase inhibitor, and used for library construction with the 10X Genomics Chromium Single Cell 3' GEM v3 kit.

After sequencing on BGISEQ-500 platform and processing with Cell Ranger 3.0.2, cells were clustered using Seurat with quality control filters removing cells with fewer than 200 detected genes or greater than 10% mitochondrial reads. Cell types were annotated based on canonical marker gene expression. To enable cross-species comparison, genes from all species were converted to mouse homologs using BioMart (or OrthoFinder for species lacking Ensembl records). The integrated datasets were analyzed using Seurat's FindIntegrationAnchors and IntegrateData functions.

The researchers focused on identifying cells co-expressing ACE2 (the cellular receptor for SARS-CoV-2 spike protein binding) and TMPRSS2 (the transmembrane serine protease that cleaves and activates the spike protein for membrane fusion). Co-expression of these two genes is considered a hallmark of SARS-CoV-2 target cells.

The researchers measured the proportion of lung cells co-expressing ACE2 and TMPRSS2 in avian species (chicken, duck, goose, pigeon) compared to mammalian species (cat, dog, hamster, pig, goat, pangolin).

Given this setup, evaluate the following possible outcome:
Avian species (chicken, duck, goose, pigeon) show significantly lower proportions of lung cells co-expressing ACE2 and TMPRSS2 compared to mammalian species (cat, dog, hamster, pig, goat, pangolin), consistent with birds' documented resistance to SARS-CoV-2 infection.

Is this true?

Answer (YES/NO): YES